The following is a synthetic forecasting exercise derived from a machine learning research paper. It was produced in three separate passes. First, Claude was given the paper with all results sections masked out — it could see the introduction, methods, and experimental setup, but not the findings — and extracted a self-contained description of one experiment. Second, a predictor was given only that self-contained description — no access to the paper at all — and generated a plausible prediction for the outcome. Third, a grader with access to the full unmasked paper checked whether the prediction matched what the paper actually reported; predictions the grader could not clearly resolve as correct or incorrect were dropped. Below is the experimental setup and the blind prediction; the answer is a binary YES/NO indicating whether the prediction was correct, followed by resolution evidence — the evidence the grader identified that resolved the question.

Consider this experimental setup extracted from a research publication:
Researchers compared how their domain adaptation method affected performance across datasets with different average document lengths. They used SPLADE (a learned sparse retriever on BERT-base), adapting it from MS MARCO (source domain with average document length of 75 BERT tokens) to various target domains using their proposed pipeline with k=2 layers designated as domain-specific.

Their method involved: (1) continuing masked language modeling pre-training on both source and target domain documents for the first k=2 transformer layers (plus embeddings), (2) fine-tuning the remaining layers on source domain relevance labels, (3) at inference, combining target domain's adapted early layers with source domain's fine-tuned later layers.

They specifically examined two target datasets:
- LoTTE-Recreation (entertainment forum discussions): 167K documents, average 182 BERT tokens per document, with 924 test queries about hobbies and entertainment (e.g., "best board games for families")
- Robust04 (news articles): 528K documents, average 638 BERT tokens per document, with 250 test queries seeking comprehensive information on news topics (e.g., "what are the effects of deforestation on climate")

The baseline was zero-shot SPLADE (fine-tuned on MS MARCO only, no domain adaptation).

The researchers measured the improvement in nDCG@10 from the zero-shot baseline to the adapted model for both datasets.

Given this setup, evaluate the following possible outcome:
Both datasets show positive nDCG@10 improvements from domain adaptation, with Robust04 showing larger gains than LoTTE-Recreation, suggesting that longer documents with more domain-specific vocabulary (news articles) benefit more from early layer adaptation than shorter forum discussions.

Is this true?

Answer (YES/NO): YES